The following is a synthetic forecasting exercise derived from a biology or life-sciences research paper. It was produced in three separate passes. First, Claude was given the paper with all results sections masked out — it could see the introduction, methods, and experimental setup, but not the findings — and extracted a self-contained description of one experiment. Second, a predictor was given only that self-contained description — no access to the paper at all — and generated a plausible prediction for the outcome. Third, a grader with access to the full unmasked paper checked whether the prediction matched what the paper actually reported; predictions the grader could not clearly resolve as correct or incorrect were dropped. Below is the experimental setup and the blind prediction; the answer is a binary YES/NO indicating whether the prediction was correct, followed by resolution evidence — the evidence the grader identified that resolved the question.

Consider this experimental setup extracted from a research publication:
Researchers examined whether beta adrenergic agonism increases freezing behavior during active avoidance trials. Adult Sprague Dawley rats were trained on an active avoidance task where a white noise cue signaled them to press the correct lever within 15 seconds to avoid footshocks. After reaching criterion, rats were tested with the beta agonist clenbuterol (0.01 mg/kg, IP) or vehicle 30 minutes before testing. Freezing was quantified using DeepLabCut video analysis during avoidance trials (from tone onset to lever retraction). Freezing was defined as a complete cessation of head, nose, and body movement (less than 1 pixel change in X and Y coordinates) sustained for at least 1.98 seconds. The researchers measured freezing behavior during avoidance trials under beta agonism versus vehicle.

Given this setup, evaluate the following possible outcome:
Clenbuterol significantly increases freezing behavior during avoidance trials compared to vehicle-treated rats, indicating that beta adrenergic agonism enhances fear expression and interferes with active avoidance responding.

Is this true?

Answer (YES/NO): NO